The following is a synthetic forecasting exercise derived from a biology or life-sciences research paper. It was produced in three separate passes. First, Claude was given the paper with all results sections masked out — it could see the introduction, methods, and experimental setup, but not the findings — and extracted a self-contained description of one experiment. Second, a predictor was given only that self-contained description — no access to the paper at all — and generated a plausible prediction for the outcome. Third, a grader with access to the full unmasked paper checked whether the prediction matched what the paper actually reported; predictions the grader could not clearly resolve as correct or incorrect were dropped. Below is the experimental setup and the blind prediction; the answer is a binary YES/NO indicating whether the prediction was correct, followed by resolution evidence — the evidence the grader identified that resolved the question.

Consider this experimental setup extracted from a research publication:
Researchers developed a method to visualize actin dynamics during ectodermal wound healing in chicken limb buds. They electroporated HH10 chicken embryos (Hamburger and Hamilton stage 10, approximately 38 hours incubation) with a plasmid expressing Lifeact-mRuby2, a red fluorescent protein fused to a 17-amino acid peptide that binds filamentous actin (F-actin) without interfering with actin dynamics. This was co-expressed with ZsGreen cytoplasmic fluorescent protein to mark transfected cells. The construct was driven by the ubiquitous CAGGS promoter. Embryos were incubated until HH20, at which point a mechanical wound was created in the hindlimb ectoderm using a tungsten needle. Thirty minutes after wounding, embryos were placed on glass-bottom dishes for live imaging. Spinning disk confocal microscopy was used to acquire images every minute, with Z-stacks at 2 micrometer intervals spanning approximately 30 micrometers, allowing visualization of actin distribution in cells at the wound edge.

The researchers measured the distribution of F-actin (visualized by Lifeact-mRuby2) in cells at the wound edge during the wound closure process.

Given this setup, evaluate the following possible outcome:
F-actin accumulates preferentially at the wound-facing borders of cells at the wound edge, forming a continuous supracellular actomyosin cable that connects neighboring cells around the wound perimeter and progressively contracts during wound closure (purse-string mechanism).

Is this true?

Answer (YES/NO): NO